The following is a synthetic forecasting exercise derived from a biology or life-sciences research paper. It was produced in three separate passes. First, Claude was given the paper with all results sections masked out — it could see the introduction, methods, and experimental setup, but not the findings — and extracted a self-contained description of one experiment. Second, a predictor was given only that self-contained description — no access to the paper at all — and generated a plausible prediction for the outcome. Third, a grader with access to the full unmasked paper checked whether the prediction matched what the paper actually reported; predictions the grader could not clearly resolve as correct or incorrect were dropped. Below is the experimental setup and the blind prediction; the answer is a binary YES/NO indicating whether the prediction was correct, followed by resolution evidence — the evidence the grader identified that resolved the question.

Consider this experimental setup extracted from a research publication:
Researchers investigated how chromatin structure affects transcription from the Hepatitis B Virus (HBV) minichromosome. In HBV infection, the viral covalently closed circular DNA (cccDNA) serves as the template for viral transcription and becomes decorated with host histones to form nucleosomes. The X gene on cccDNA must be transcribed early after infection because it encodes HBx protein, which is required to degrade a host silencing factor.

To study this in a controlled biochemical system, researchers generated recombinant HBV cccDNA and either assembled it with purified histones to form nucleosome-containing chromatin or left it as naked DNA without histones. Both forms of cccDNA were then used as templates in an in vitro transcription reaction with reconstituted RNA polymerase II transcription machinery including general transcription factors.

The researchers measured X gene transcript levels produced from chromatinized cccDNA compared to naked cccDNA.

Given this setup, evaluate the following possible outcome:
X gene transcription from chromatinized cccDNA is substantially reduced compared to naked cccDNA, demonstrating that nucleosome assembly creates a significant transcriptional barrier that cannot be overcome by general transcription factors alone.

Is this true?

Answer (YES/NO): NO